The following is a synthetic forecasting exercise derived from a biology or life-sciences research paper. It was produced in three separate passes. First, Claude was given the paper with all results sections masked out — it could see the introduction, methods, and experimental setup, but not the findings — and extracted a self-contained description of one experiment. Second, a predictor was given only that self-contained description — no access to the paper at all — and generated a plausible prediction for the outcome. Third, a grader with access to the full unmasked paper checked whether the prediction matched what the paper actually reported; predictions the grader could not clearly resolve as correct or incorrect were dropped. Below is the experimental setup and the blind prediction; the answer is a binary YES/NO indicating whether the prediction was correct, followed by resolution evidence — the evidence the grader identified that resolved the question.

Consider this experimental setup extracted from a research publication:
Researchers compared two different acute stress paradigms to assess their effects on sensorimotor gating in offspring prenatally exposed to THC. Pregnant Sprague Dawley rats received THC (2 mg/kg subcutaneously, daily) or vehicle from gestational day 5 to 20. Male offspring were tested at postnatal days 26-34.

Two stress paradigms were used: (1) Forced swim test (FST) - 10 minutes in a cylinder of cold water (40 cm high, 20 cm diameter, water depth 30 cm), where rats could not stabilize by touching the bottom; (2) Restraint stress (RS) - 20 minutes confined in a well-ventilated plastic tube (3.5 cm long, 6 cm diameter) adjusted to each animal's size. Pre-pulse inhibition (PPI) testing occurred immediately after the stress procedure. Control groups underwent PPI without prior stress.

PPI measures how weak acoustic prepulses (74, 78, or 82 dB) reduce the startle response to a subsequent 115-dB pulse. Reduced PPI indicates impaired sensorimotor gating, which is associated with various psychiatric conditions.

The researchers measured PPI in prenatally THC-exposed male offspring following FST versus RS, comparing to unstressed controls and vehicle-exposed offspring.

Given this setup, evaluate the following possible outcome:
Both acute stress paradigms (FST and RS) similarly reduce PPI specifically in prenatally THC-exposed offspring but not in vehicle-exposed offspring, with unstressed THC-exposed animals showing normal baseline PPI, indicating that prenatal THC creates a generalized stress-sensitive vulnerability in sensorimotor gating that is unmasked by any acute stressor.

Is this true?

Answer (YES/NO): YES